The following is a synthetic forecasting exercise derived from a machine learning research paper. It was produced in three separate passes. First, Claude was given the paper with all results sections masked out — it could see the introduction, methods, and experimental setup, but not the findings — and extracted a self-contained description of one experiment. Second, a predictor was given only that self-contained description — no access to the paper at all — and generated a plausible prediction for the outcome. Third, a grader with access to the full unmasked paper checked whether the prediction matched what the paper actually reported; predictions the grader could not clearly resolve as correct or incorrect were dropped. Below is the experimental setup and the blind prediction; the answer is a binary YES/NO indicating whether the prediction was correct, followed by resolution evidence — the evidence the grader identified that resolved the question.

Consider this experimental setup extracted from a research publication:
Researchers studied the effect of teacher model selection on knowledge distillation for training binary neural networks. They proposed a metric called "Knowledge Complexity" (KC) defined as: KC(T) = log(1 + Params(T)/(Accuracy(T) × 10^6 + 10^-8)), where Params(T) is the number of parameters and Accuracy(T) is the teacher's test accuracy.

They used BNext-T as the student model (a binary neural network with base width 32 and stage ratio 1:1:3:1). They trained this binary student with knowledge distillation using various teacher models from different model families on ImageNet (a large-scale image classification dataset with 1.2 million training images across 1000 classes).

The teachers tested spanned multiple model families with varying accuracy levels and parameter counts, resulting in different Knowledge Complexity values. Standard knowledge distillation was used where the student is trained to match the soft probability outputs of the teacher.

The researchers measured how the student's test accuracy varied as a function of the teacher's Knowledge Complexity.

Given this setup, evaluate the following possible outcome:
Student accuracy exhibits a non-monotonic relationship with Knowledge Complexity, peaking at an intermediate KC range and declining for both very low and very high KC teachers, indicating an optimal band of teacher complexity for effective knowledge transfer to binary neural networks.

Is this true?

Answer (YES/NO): NO